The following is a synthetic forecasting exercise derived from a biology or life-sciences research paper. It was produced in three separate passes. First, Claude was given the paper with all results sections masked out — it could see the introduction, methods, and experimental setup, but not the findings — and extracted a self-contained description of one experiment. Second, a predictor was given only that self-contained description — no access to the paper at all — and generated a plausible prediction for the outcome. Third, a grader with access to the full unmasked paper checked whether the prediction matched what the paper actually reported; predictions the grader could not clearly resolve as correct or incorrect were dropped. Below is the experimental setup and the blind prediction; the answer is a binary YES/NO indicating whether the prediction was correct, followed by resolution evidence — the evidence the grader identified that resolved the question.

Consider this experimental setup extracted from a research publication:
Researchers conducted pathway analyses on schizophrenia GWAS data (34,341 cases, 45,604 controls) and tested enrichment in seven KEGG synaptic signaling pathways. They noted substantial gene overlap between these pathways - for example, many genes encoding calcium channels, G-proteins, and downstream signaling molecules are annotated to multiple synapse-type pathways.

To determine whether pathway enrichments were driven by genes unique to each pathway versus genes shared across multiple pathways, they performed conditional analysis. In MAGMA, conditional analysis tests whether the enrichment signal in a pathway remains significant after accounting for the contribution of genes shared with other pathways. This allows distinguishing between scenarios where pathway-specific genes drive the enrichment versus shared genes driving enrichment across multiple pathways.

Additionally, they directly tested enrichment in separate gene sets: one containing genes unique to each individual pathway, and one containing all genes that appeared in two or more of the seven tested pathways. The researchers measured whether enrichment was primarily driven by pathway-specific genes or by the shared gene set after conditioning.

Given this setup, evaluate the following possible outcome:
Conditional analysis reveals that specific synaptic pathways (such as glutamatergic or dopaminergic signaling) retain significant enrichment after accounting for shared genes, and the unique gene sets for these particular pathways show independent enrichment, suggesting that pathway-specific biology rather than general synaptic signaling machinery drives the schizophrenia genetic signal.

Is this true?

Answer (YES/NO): NO